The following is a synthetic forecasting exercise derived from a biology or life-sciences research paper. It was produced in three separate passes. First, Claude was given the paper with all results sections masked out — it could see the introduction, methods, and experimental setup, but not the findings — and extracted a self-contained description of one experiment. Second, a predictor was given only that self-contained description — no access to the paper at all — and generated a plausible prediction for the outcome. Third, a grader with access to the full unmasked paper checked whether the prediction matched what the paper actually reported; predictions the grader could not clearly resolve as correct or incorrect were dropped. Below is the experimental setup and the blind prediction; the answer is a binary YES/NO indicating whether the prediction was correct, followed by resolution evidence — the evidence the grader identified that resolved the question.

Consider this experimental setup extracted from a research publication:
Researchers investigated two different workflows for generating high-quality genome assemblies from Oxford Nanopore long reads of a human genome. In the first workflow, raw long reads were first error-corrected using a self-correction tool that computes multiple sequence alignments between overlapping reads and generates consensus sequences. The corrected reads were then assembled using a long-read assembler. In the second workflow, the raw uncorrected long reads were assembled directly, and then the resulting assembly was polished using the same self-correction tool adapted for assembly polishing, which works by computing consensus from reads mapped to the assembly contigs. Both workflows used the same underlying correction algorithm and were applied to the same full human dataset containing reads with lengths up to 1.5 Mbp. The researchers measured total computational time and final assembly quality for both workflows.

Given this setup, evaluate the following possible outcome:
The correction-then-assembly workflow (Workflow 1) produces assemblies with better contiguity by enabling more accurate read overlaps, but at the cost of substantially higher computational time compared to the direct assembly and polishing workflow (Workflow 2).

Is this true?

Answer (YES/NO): NO